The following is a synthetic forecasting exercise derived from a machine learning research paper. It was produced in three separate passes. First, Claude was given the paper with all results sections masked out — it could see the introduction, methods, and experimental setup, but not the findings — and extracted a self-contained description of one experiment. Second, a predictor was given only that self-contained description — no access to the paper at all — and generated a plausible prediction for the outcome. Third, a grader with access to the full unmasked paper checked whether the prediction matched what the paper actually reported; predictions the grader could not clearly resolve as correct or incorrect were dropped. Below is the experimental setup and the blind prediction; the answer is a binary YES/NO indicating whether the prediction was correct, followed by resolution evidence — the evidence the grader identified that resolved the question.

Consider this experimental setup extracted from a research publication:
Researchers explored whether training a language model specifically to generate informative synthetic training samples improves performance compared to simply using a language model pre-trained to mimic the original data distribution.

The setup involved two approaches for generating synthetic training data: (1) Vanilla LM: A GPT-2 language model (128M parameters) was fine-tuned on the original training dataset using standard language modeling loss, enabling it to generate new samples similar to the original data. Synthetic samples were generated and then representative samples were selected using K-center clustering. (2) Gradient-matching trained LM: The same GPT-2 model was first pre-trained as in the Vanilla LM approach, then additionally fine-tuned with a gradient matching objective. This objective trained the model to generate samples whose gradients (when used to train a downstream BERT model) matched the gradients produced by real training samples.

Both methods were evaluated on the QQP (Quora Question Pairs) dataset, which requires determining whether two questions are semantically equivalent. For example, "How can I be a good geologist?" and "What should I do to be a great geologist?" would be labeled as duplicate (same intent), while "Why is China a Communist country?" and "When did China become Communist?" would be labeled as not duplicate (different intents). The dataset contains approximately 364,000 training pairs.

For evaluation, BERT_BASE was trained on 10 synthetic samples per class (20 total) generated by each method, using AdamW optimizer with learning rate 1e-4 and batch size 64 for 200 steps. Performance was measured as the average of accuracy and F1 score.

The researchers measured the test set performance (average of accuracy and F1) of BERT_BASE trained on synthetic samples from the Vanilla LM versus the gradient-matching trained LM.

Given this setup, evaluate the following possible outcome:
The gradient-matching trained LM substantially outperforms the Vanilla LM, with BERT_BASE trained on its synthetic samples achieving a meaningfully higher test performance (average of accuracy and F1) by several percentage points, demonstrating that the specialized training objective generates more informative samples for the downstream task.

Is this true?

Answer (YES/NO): YES